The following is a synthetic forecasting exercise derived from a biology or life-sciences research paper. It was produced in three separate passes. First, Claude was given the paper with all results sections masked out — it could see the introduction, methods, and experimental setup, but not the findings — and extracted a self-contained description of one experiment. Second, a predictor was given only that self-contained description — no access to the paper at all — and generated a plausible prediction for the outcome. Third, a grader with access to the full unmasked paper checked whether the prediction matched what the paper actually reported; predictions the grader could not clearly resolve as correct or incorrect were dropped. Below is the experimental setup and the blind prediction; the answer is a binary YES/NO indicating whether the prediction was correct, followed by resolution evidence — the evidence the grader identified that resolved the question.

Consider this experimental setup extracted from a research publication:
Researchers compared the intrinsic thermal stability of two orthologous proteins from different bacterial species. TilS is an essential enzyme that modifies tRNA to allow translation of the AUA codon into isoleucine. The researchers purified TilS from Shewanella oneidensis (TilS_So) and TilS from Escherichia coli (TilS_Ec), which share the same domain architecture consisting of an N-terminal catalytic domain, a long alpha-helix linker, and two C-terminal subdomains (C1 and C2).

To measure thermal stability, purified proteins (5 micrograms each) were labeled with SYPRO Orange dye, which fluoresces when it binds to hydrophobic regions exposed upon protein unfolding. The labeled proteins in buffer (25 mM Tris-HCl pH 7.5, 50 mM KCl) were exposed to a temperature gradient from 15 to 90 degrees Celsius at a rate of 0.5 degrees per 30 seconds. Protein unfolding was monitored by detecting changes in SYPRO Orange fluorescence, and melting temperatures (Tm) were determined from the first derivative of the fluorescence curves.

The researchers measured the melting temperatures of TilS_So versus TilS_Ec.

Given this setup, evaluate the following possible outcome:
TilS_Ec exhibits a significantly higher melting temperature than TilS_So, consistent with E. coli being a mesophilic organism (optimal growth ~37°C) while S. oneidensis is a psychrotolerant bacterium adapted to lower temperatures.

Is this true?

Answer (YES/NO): YES